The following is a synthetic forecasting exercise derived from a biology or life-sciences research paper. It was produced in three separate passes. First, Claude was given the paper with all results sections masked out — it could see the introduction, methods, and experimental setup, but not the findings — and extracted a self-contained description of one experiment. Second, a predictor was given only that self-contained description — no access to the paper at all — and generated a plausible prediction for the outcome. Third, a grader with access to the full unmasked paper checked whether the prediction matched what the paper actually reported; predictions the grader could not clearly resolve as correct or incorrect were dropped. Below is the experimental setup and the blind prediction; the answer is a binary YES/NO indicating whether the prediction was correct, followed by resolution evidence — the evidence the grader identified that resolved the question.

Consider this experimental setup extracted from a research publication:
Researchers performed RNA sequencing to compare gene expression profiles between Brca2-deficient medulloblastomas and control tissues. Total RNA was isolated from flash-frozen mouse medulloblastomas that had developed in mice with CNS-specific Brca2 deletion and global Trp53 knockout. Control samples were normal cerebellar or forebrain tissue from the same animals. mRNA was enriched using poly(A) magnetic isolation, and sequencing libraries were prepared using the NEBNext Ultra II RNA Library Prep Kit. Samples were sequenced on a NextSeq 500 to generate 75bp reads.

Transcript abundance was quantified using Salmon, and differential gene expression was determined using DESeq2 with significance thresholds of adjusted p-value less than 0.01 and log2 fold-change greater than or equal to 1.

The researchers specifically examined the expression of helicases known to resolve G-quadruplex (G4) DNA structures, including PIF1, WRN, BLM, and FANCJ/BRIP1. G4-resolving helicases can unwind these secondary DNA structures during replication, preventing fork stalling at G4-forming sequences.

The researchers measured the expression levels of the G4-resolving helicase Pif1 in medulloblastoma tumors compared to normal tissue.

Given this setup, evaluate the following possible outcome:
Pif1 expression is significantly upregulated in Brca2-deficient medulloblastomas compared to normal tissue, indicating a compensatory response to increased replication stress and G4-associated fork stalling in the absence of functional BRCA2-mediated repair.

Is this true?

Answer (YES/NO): YES